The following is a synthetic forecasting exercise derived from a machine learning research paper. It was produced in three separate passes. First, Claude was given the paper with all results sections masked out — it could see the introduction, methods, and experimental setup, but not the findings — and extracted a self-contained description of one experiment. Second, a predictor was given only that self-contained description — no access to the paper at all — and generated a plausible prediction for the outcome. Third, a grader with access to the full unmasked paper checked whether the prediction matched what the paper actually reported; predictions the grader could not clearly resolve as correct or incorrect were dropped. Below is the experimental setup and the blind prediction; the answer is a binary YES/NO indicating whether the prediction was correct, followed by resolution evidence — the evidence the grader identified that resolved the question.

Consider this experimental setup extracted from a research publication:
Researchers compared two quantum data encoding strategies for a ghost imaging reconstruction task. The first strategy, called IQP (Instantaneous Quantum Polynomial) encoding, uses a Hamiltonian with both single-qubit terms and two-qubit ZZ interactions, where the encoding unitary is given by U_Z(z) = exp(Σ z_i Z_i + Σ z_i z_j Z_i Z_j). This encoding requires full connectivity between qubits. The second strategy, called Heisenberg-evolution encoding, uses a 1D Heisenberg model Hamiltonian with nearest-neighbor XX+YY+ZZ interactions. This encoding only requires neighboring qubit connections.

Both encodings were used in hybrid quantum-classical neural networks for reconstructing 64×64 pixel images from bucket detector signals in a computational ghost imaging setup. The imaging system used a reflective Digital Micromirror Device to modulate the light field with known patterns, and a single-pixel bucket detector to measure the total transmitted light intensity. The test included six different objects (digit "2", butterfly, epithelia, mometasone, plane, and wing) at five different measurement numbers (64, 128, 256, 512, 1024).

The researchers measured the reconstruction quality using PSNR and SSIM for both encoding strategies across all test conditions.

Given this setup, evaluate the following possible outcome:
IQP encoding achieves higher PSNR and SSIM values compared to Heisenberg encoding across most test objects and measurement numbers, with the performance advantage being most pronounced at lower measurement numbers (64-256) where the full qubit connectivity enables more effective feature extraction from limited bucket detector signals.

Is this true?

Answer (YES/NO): NO